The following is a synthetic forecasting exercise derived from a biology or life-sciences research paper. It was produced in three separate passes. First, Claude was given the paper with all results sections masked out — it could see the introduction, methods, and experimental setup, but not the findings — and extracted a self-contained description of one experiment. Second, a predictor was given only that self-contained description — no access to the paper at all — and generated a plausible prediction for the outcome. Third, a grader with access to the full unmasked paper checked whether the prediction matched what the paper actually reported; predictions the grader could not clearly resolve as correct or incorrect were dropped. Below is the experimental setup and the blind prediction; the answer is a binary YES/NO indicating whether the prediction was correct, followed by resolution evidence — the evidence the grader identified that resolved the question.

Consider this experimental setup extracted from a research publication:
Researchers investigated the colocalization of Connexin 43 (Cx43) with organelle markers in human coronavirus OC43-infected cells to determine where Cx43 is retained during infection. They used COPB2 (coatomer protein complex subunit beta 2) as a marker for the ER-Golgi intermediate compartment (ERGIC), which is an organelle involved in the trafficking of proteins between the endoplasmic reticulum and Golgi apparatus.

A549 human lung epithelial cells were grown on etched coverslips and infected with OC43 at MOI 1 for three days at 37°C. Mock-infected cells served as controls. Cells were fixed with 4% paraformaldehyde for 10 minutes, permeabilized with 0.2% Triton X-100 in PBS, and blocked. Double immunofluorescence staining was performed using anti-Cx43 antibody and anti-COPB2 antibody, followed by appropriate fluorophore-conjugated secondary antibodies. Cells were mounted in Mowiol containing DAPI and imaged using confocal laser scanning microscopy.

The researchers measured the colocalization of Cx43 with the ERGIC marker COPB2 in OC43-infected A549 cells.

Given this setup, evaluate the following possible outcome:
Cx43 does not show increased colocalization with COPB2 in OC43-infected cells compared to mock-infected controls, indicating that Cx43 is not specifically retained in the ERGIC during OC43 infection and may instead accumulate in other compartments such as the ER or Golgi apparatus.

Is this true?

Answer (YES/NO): NO